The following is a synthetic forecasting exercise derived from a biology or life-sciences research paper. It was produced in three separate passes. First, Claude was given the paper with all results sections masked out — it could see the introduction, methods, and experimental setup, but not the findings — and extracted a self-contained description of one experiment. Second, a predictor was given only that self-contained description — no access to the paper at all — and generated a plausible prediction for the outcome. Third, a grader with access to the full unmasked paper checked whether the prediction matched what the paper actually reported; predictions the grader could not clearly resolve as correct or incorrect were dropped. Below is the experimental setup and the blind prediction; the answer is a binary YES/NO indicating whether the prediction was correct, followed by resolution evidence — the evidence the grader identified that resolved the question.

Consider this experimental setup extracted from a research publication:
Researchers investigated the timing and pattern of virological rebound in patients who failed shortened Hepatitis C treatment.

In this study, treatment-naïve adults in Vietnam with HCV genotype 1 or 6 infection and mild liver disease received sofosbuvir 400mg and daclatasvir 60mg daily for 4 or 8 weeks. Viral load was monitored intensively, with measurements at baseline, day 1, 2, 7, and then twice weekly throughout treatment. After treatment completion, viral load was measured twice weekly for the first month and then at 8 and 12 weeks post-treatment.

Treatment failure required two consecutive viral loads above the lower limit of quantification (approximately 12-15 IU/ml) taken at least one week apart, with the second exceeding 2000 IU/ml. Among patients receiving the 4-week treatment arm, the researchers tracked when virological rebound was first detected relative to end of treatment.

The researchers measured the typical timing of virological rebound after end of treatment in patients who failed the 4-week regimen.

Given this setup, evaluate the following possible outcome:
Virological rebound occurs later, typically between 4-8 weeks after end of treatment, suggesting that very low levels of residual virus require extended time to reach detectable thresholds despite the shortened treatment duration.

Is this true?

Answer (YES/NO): NO